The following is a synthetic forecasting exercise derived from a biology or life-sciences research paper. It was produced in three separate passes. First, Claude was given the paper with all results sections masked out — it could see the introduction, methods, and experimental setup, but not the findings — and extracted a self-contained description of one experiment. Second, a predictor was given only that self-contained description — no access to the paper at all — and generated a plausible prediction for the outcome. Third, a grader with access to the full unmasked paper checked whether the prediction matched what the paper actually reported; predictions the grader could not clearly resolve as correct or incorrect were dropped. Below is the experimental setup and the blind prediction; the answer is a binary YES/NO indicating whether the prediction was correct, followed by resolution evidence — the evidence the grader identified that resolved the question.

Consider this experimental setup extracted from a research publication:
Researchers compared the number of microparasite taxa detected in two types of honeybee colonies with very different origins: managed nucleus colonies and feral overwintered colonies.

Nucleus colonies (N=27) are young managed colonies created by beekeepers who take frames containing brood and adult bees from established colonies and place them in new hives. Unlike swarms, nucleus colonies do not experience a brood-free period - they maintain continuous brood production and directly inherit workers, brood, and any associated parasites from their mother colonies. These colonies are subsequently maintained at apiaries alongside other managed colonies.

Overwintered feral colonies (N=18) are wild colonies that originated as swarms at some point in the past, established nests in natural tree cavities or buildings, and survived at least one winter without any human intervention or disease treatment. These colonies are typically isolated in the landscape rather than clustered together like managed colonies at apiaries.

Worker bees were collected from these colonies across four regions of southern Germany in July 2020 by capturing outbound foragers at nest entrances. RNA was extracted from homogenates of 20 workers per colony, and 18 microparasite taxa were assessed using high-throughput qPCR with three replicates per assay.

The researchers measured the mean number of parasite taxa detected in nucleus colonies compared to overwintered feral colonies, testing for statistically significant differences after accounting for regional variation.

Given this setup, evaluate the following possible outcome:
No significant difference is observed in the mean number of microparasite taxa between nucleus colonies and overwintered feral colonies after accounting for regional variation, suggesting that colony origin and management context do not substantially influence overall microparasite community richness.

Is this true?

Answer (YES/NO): YES